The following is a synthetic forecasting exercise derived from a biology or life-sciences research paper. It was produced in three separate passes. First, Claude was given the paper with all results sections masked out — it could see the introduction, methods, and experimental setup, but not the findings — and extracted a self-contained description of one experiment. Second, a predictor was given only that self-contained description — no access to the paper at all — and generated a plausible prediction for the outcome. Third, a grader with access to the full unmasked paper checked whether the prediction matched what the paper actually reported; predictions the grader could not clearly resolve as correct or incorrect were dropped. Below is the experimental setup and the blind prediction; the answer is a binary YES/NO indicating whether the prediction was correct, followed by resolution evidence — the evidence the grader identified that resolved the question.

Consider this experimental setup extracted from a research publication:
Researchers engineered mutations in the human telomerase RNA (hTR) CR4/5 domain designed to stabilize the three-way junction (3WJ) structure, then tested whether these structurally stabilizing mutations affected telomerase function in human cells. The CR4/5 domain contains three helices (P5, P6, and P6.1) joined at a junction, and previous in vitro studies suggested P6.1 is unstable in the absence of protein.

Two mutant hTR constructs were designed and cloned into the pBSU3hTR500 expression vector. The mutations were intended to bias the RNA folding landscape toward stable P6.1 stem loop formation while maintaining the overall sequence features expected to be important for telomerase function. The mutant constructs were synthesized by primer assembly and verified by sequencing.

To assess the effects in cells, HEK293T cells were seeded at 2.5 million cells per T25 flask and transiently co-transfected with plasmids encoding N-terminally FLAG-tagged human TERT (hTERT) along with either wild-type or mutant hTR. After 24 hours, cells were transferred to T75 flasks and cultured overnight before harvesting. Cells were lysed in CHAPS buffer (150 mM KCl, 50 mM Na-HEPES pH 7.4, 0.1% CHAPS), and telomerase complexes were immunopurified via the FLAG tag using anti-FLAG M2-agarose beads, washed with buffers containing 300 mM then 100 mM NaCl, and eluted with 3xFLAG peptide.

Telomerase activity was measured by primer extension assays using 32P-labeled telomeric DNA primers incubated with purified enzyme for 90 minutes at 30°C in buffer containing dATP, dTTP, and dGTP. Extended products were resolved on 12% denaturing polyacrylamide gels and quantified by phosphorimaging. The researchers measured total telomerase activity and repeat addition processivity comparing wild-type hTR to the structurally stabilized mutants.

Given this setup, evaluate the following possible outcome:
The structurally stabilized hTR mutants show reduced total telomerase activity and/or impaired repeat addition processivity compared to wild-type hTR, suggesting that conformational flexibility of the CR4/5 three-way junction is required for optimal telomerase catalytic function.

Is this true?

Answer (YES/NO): NO